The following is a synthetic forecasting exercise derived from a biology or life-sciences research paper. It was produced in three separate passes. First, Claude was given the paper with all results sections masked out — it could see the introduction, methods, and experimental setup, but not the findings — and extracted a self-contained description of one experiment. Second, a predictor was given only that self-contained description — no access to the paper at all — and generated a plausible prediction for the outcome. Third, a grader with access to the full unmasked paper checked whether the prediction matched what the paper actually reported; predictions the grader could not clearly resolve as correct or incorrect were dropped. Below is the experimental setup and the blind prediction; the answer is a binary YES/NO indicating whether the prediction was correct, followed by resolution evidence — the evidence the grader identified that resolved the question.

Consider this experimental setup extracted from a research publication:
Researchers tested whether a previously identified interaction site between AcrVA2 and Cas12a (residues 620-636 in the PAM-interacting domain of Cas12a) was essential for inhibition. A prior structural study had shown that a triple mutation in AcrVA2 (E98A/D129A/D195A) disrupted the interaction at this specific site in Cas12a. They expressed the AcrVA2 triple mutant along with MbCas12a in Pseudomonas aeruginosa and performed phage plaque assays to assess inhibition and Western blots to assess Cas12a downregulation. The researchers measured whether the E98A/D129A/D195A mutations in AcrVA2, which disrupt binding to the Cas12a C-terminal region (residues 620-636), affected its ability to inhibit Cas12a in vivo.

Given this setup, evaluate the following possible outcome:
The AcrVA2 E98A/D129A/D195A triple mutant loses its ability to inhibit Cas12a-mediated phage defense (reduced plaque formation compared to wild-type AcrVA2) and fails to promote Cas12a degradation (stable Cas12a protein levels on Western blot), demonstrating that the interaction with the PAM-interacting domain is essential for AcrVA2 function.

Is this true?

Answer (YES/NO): NO